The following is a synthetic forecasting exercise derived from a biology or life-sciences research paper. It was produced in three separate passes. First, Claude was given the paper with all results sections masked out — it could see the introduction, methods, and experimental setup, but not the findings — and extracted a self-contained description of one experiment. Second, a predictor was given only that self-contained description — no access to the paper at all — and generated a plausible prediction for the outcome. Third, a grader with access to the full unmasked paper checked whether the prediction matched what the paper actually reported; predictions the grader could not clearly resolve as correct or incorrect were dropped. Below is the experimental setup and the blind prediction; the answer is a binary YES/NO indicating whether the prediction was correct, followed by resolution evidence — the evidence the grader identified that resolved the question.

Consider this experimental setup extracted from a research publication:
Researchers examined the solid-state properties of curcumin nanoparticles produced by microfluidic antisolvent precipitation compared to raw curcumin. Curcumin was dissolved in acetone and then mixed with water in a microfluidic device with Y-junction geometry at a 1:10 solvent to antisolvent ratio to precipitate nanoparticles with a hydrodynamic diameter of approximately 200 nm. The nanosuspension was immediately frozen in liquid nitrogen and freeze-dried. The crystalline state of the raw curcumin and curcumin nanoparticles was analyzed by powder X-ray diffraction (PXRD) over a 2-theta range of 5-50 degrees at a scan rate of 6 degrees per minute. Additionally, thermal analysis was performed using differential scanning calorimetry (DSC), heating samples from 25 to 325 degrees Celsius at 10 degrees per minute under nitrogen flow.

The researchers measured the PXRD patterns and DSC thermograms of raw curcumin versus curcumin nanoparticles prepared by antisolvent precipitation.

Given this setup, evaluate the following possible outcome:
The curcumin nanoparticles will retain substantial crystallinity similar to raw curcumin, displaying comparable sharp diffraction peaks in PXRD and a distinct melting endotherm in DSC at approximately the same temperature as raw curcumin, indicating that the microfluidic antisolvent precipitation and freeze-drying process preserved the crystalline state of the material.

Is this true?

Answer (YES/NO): NO